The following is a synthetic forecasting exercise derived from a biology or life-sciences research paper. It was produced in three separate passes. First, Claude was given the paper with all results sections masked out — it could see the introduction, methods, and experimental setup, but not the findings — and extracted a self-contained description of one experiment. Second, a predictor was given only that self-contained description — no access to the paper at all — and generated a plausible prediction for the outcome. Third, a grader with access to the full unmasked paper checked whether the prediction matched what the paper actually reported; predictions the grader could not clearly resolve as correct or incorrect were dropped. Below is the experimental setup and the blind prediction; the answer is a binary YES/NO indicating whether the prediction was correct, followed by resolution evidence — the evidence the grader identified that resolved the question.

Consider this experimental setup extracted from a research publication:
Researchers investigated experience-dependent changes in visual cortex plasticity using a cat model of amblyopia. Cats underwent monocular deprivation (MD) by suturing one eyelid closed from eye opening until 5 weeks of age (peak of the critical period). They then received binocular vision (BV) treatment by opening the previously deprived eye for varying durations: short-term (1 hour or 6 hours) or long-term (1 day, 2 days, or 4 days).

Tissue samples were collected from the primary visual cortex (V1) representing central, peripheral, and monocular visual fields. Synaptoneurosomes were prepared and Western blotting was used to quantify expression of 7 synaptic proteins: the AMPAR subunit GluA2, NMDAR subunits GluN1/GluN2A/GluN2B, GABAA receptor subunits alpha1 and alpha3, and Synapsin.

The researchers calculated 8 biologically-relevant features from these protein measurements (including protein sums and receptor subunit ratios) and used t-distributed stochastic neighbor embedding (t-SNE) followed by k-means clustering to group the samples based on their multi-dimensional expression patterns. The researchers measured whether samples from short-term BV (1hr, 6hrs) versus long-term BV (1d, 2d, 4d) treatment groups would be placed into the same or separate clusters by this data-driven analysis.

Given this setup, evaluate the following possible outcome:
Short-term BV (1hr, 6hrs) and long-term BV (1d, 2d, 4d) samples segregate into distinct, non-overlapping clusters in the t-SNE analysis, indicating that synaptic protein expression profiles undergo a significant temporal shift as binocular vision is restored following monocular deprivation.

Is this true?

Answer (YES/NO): NO